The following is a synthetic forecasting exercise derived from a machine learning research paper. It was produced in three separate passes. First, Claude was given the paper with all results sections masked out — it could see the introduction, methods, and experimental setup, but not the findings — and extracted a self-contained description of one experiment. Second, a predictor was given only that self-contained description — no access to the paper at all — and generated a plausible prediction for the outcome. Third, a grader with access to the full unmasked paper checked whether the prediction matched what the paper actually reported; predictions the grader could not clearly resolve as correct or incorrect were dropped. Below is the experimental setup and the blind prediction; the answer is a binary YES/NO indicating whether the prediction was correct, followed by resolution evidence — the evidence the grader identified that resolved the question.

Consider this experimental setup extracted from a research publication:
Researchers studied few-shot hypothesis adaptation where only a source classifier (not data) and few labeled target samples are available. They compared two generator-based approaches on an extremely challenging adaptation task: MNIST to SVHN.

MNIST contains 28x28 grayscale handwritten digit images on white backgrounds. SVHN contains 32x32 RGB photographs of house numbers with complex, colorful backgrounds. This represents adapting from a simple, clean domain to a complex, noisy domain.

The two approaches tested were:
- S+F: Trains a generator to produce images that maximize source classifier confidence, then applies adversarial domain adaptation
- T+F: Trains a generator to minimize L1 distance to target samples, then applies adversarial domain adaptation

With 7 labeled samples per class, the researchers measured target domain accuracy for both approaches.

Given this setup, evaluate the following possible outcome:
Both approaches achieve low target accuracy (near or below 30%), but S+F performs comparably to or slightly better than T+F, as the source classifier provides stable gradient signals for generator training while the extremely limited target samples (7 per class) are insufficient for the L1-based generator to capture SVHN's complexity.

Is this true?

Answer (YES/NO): NO